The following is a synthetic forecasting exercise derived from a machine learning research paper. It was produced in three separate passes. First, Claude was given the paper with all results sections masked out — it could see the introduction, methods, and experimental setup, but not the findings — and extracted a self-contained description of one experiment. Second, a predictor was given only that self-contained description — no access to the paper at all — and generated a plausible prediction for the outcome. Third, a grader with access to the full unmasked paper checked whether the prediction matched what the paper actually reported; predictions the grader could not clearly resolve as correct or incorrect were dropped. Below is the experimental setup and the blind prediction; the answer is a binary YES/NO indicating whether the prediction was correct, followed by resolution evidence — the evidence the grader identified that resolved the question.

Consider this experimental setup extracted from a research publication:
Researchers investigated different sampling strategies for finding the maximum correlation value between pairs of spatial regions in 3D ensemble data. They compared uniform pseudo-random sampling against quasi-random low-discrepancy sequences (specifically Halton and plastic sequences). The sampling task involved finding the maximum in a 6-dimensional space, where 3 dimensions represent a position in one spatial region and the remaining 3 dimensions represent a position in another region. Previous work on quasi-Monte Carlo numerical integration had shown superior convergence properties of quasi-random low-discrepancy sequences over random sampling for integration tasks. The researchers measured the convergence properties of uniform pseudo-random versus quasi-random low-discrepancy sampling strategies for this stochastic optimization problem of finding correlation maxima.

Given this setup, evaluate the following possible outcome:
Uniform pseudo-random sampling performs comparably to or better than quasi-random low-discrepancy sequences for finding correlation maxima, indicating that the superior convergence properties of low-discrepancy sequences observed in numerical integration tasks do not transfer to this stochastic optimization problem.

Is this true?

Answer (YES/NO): YES